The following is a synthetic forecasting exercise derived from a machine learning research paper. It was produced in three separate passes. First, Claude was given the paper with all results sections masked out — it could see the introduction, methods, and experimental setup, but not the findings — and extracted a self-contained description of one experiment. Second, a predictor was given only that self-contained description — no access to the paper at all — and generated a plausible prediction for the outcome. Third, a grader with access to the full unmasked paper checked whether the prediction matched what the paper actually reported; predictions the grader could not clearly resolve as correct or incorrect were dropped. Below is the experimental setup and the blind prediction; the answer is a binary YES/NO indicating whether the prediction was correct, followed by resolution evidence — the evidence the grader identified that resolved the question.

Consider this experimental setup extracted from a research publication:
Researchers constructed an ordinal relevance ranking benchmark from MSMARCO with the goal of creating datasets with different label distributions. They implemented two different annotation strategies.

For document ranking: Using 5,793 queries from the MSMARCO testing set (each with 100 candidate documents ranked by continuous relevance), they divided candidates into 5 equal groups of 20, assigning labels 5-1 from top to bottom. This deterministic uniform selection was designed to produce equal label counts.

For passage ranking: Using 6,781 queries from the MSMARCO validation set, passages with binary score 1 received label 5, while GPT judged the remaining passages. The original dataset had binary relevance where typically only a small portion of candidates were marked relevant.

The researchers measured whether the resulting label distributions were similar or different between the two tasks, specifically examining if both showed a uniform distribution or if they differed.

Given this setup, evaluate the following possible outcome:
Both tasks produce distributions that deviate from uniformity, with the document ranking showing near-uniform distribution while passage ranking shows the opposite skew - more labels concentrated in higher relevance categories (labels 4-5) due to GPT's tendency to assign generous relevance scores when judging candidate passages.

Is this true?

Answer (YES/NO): NO